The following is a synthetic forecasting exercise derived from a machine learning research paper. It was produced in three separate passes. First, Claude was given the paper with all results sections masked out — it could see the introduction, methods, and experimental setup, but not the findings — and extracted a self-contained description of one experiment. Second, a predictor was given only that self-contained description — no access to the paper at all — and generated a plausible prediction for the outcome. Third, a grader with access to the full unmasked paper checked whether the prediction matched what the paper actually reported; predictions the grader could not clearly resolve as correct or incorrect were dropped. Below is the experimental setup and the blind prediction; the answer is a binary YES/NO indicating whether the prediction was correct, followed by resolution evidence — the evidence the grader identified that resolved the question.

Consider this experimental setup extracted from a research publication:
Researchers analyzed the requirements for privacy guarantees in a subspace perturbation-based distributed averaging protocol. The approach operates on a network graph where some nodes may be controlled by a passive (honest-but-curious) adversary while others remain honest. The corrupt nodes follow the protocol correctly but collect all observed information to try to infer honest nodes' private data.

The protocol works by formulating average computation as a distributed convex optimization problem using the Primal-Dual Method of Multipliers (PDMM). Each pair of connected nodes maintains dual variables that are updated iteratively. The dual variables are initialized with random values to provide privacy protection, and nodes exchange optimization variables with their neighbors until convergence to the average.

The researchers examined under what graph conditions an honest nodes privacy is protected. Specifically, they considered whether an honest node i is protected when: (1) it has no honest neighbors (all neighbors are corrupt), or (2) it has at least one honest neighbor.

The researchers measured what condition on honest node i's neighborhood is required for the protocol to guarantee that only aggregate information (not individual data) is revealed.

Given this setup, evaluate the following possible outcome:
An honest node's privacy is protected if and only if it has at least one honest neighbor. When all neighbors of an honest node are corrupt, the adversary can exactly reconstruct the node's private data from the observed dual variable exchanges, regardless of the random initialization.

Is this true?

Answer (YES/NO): NO